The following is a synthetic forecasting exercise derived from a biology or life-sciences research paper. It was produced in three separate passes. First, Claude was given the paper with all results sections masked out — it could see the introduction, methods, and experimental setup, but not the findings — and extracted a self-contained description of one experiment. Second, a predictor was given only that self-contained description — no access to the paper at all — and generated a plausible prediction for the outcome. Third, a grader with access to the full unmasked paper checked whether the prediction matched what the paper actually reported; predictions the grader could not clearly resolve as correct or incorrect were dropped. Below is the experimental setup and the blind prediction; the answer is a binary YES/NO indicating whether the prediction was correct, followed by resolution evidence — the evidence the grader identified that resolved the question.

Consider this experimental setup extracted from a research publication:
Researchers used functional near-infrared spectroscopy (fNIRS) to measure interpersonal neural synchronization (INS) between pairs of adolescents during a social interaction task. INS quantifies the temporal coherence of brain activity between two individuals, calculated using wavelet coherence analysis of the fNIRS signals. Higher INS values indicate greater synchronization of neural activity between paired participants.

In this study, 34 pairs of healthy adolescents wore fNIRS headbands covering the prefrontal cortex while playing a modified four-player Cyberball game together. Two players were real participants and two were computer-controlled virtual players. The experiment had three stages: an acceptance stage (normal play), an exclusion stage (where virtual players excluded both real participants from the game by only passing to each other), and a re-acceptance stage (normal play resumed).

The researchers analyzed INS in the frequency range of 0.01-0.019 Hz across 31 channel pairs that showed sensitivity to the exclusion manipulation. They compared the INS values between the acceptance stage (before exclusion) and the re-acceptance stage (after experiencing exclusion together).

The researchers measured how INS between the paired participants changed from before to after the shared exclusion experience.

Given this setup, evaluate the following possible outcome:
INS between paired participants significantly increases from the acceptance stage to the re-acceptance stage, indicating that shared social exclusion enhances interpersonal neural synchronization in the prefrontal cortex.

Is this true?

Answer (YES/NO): NO